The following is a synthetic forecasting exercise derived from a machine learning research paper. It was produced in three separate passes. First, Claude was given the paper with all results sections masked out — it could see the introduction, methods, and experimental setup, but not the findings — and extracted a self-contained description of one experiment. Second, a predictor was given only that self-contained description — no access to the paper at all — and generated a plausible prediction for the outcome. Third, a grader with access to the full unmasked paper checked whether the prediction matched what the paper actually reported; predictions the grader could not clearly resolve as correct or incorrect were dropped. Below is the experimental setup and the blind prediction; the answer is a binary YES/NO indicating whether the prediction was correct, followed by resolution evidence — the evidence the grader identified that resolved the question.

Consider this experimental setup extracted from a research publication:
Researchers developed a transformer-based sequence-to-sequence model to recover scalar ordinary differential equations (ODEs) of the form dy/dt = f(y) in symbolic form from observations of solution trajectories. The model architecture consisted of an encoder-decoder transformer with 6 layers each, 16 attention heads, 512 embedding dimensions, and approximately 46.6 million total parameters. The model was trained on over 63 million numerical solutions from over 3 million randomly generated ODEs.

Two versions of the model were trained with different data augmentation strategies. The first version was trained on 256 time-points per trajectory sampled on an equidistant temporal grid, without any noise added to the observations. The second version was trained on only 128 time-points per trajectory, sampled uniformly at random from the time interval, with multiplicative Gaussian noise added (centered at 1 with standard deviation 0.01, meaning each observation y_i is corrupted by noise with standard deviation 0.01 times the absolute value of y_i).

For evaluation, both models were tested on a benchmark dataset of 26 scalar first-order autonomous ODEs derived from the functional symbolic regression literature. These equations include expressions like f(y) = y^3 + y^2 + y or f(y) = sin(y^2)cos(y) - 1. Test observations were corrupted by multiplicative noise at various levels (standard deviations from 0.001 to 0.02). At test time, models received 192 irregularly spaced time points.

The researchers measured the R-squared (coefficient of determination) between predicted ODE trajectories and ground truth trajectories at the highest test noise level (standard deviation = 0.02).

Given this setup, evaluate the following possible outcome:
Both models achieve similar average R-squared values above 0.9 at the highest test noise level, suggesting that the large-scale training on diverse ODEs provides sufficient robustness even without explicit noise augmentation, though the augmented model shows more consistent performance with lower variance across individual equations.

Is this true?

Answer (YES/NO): NO